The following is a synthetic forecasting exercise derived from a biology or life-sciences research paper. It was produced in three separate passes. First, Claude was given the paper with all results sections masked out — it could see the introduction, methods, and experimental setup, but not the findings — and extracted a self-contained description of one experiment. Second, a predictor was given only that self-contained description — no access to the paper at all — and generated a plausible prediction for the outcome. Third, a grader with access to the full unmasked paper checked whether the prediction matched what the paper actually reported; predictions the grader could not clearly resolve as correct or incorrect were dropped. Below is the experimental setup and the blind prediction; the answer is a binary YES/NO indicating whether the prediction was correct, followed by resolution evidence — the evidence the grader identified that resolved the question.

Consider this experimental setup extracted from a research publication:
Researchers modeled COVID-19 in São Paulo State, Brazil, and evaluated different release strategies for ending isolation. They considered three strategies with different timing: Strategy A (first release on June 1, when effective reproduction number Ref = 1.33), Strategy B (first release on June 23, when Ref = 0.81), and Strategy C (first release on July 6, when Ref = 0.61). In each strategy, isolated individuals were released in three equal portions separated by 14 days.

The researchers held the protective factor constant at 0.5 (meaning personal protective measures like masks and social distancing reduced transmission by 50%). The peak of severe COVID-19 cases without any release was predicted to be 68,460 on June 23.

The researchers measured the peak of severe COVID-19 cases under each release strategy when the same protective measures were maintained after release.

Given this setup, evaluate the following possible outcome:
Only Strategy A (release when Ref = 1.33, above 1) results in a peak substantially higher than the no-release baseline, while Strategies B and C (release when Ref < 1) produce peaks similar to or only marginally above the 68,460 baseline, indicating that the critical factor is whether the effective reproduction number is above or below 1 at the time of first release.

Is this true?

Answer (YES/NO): NO